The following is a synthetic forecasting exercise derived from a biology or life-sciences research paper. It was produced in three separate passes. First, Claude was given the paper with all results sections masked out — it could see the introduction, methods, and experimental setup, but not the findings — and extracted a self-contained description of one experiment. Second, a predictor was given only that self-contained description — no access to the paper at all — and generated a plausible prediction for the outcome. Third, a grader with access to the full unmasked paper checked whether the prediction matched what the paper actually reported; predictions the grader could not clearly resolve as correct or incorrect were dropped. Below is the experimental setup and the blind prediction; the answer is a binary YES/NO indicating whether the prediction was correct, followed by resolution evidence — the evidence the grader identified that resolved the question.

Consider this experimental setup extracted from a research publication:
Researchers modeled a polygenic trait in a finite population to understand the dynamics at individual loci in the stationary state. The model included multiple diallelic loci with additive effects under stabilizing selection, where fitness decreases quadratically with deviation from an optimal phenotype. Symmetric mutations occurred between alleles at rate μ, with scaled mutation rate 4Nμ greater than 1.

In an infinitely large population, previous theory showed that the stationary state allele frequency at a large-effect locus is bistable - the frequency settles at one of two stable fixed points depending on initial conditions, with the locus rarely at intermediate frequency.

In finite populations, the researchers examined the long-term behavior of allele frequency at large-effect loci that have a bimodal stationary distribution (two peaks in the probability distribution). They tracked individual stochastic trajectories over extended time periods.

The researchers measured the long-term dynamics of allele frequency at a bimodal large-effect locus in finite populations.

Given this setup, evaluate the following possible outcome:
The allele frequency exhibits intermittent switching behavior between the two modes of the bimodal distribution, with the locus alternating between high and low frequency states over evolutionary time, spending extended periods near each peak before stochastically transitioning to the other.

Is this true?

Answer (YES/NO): YES